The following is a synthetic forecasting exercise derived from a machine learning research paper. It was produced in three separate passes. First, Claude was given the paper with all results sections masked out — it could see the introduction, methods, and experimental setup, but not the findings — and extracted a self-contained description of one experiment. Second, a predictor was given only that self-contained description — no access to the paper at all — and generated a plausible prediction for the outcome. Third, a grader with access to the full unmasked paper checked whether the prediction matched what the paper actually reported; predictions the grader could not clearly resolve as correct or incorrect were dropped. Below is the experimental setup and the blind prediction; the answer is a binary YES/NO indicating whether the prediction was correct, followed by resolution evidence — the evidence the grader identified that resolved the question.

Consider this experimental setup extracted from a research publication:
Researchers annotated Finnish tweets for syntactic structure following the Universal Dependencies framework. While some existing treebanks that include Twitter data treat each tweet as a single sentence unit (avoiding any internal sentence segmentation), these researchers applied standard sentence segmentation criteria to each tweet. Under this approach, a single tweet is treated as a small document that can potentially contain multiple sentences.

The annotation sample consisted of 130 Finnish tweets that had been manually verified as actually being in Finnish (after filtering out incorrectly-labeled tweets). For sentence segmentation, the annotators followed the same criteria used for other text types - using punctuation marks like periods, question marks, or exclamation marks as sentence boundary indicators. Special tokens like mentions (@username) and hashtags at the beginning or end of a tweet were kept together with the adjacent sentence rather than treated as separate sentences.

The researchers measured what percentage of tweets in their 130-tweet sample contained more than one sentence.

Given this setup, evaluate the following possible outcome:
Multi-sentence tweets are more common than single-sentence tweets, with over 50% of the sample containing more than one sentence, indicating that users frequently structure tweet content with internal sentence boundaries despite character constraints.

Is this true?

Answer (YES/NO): NO